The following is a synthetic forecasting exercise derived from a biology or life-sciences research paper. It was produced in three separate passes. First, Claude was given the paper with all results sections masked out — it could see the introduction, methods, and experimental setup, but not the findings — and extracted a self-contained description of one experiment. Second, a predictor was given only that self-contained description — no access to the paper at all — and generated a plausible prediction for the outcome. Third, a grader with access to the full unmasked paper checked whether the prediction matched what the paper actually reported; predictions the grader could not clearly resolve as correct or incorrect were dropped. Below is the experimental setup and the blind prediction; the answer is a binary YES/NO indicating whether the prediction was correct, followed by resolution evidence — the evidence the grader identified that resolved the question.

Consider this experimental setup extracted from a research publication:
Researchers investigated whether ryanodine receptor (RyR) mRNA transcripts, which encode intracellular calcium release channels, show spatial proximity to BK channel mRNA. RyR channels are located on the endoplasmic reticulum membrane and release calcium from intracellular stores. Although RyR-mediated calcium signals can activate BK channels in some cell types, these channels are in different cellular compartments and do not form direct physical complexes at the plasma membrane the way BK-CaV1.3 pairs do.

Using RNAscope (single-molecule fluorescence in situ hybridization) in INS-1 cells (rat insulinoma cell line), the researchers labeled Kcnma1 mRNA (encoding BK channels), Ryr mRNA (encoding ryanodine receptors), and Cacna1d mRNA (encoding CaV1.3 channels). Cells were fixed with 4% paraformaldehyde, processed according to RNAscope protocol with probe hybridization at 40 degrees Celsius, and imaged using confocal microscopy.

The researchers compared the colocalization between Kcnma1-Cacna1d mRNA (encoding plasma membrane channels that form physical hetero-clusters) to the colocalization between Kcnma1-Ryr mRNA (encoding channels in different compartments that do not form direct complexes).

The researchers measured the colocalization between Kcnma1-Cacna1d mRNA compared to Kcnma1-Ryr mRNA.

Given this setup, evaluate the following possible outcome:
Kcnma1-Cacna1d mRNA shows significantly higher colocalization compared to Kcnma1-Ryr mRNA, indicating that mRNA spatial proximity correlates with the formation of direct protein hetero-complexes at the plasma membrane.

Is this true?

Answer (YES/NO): YES